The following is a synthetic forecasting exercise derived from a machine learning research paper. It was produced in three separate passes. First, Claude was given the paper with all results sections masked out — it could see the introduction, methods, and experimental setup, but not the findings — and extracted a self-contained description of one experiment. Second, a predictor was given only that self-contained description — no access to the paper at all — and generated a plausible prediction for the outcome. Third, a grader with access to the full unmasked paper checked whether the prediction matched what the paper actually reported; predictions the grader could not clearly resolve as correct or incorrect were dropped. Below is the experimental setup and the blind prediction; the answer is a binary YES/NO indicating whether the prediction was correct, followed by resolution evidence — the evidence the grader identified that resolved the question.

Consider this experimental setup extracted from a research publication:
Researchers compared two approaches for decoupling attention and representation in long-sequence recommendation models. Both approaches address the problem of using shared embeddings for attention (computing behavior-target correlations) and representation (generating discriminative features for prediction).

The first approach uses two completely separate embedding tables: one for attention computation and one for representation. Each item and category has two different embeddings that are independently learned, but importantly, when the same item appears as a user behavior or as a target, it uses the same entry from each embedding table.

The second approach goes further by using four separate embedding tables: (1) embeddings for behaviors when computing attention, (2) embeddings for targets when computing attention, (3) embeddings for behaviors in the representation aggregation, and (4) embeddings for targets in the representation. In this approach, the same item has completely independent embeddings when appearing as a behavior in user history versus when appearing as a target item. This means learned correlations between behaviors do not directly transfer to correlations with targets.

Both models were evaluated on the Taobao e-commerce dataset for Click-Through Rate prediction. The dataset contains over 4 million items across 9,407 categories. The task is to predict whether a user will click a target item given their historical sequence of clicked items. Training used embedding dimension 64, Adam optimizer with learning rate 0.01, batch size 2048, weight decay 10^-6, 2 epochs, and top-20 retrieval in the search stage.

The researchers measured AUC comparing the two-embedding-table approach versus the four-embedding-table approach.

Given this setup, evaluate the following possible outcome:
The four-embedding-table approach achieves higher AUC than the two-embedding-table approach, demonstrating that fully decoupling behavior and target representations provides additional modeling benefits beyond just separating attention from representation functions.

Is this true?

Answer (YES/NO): NO